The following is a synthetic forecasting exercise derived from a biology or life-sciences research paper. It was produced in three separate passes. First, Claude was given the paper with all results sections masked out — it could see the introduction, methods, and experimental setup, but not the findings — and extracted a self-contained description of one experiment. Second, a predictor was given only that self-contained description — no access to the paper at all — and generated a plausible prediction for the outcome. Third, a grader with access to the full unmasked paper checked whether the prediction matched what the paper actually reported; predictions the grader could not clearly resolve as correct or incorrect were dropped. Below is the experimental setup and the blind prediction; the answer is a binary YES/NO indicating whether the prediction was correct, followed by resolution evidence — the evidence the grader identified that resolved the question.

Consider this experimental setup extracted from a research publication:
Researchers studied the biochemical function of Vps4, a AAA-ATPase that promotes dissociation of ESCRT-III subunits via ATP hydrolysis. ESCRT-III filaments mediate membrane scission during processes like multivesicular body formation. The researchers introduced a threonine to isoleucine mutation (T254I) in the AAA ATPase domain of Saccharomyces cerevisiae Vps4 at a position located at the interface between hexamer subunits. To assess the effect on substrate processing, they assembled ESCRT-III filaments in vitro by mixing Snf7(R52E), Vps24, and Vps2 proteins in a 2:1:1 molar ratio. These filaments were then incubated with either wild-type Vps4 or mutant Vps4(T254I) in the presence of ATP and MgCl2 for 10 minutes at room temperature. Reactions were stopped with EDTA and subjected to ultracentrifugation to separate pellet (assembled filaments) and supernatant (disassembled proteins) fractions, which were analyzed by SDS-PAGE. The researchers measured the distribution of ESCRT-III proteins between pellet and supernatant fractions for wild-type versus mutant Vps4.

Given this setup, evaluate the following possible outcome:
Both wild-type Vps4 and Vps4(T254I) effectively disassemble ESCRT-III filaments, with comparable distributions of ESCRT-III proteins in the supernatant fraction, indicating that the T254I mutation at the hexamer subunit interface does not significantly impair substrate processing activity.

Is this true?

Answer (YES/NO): NO